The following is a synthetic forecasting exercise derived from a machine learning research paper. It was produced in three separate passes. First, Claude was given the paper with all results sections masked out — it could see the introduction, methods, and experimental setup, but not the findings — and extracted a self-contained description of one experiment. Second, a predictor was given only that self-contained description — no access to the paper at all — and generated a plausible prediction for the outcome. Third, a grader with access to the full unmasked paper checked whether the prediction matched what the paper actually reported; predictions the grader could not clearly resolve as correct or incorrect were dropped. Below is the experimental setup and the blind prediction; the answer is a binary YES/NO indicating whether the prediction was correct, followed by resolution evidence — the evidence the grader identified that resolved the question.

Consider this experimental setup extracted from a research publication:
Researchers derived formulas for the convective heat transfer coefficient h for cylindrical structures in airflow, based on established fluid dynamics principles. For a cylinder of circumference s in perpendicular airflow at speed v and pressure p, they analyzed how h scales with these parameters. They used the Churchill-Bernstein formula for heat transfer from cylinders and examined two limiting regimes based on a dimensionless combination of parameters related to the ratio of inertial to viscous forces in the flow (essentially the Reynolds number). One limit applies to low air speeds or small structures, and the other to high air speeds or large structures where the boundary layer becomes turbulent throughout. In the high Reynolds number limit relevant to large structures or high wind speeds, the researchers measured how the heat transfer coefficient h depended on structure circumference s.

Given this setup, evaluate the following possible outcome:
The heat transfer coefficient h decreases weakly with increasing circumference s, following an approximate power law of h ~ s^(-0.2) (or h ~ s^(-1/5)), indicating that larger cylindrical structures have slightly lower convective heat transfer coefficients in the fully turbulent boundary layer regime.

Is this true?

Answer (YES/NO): NO